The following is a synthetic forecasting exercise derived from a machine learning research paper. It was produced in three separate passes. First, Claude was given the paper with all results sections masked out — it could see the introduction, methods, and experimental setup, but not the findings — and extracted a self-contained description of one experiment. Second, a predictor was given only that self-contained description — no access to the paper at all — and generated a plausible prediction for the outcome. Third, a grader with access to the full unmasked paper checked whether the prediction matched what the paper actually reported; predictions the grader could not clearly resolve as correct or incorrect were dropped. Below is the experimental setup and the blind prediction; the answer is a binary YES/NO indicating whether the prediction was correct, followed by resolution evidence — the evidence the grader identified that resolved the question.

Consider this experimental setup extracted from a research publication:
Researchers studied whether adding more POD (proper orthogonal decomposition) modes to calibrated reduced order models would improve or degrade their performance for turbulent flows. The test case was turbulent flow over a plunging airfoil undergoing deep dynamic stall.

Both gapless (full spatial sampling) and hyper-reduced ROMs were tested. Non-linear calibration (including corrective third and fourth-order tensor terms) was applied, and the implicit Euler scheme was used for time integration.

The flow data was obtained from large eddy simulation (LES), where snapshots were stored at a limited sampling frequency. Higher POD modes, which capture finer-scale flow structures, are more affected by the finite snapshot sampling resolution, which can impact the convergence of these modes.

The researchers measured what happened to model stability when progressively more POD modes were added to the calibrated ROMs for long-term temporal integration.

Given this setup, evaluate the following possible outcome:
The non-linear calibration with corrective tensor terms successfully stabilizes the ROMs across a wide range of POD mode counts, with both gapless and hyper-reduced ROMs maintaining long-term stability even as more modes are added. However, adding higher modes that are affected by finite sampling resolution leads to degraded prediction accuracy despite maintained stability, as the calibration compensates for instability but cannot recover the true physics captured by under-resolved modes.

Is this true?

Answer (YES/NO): NO